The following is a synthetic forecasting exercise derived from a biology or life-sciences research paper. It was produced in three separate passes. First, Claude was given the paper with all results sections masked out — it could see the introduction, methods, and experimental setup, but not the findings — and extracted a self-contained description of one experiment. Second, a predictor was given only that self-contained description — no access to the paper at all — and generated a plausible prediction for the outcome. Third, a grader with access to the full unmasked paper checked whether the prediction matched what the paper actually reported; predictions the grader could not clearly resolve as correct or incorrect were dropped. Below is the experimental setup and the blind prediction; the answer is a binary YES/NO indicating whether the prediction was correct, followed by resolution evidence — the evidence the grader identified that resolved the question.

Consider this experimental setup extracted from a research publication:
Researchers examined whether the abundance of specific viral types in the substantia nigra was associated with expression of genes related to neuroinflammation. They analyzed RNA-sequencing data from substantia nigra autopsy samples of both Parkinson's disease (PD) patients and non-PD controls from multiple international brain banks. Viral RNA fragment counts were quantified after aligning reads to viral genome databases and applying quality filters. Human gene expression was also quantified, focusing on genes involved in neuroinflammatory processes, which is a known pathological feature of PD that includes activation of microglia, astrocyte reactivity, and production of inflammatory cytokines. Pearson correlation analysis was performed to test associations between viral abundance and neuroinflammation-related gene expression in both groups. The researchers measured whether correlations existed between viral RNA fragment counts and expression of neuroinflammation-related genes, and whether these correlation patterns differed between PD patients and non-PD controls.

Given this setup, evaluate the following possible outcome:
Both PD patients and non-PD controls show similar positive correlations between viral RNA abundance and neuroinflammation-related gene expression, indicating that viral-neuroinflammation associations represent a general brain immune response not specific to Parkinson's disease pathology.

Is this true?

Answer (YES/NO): NO